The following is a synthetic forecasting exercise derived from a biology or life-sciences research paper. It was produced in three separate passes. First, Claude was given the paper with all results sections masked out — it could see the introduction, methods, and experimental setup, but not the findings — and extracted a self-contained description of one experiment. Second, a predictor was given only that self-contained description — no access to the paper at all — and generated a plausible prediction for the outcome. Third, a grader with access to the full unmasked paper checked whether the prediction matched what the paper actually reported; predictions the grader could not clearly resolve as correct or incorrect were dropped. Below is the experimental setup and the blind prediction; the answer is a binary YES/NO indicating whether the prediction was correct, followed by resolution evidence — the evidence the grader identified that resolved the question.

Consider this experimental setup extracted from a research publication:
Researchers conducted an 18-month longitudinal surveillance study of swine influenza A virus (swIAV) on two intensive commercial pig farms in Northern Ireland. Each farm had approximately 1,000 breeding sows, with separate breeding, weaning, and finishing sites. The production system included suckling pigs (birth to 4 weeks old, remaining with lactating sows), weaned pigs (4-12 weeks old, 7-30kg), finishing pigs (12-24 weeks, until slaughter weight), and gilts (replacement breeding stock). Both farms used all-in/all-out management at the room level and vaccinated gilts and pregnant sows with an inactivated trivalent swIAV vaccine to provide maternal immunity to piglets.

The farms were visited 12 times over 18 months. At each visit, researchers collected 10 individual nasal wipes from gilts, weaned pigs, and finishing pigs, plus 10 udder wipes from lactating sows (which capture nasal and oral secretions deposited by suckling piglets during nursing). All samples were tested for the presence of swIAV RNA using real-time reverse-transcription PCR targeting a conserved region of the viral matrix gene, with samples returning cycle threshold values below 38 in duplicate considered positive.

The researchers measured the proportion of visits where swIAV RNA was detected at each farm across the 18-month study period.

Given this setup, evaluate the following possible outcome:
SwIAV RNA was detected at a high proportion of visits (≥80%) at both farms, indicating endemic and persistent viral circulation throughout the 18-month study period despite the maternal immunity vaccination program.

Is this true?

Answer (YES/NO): YES